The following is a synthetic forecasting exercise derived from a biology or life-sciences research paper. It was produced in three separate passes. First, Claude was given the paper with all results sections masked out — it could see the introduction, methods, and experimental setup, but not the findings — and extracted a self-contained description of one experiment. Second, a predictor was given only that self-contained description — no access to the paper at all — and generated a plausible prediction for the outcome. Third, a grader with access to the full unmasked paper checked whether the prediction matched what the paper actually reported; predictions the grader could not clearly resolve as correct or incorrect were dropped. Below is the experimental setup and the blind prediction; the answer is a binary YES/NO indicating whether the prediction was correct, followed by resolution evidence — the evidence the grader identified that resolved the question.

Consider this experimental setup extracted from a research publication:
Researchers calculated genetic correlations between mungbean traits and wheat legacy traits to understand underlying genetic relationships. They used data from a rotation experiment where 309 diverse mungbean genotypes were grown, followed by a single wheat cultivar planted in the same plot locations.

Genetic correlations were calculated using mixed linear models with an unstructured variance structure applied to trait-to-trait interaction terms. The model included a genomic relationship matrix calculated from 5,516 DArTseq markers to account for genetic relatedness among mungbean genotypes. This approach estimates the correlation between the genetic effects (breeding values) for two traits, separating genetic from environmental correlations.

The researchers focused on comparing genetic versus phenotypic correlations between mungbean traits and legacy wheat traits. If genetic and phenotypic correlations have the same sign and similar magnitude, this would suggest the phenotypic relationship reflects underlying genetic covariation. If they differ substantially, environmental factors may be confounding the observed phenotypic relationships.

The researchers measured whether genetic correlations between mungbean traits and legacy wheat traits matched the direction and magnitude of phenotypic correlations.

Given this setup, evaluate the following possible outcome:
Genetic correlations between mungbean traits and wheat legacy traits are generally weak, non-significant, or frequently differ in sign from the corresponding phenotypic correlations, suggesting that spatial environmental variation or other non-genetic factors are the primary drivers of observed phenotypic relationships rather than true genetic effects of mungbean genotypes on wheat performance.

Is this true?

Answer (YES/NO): NO